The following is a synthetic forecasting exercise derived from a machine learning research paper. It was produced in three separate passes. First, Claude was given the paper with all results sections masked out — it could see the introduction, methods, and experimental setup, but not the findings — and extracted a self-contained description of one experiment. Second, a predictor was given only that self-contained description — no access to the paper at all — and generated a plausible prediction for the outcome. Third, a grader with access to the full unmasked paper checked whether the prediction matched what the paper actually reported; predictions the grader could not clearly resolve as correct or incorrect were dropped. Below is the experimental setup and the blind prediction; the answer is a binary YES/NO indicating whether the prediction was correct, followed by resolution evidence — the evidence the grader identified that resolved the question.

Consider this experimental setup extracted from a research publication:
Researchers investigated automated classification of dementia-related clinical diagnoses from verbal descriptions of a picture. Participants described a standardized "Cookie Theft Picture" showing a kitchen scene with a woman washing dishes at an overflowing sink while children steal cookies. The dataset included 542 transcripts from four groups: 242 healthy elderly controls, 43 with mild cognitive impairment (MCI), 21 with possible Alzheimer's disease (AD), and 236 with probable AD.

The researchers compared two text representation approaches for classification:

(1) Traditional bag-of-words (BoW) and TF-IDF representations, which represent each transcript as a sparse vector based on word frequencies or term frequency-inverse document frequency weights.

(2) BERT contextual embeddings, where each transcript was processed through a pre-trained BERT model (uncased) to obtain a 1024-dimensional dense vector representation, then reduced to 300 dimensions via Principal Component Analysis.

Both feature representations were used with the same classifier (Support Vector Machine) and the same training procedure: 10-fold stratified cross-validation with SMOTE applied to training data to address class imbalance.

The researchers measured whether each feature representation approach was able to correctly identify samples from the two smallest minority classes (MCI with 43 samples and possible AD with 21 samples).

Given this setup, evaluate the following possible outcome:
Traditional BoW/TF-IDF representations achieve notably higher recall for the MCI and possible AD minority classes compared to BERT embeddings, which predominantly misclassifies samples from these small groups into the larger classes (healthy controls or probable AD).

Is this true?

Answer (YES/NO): NO